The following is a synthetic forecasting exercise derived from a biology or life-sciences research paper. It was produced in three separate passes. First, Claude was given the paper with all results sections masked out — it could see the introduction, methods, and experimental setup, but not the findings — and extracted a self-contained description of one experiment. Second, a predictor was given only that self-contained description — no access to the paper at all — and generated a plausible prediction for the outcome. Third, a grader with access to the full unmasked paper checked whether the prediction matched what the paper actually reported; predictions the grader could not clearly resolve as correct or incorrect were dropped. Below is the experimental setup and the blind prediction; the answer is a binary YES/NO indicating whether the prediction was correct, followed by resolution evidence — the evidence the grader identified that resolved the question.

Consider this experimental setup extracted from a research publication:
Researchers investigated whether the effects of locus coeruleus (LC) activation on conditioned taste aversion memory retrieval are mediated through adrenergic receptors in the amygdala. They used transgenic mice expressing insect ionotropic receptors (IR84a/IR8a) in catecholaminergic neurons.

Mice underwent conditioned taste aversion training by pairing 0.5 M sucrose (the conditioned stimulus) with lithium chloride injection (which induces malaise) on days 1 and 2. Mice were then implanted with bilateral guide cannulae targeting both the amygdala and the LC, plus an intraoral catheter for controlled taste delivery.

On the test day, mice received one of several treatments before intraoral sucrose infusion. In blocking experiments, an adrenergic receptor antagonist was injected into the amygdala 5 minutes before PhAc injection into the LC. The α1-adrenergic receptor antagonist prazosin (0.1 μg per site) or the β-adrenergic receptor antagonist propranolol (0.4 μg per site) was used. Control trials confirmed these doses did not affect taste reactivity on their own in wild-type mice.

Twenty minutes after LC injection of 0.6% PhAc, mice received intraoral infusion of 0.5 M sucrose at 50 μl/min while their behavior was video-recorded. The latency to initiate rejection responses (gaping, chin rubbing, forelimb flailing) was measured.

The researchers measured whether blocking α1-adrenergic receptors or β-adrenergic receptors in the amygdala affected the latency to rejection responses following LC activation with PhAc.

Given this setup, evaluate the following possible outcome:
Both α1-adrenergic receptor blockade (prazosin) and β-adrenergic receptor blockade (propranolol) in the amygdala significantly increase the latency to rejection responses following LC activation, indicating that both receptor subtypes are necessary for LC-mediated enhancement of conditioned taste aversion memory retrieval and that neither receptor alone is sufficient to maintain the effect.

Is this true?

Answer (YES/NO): YES